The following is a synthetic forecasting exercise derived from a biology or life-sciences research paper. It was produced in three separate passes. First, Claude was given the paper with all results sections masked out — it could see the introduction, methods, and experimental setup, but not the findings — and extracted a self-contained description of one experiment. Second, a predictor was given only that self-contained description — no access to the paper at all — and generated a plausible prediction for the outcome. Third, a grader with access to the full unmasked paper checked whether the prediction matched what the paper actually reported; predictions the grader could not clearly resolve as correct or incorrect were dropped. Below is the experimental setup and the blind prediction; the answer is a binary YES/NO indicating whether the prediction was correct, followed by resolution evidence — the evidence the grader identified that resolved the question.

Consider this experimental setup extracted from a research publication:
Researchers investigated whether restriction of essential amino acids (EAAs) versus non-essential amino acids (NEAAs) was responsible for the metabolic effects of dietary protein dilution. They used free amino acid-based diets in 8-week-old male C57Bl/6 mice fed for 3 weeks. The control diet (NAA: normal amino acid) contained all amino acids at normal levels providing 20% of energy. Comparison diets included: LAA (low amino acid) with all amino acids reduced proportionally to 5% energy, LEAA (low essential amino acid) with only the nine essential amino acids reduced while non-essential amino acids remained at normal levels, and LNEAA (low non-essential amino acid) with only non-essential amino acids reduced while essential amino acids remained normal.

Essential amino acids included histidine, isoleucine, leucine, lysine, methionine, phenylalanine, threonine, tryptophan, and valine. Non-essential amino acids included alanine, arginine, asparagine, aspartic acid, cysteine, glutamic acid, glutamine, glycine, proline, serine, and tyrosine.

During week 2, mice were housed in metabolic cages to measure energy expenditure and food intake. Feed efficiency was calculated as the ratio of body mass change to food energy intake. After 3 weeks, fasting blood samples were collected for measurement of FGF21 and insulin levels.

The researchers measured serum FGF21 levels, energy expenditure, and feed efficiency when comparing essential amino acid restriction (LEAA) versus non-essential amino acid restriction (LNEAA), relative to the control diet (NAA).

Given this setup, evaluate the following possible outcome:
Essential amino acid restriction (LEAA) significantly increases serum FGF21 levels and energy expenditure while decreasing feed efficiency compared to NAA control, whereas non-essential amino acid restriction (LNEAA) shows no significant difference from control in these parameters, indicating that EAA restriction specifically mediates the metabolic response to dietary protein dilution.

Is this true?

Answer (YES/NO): YES